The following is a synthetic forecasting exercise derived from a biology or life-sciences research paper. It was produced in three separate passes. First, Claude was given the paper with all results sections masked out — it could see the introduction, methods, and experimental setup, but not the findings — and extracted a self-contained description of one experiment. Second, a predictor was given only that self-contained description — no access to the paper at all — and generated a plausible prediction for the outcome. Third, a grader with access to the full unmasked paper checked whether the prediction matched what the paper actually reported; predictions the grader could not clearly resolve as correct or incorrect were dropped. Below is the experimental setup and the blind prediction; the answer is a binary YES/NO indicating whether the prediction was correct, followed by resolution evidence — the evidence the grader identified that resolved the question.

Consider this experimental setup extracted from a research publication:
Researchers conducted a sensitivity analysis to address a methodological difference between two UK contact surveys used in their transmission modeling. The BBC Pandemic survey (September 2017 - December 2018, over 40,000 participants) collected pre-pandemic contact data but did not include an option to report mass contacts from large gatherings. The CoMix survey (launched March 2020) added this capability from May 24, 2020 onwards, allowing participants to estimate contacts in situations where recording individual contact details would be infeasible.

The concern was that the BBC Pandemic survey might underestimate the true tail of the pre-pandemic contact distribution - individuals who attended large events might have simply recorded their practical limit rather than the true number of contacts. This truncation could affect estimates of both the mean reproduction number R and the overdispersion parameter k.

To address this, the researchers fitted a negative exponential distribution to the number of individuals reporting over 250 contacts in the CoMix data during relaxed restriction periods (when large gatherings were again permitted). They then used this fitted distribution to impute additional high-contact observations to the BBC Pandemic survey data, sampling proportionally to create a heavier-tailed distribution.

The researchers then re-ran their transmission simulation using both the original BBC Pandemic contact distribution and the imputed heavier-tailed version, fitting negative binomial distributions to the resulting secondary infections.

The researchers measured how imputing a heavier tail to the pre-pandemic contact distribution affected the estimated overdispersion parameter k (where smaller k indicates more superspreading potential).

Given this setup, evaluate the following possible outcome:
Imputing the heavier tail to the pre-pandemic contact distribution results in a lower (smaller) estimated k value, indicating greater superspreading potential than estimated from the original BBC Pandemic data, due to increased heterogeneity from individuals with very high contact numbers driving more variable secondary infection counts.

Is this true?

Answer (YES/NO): YES